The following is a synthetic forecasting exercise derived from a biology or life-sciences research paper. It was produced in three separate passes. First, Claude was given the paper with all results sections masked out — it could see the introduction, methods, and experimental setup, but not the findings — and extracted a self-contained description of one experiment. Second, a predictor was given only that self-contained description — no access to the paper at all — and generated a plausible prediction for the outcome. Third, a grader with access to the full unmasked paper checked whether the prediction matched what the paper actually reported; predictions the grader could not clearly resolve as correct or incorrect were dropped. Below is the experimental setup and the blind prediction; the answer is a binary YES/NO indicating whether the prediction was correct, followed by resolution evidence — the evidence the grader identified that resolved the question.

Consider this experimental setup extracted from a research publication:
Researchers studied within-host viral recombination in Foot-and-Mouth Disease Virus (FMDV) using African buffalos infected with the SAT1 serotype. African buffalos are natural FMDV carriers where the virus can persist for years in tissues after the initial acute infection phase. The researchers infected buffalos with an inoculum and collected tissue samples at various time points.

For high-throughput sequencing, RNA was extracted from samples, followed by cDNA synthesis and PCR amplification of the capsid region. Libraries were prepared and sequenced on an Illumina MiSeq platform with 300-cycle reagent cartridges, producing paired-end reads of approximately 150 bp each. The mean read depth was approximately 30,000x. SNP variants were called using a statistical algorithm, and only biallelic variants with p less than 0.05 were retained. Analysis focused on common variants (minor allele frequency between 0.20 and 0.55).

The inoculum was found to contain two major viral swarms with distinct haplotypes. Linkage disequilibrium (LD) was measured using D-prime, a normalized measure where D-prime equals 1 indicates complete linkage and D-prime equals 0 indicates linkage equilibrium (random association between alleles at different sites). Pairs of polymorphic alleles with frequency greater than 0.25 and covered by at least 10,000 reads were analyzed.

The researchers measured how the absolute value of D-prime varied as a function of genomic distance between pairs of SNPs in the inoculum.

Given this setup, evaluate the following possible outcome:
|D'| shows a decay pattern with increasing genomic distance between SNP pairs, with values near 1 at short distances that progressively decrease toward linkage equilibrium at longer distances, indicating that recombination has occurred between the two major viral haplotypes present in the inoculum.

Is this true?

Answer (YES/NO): YES